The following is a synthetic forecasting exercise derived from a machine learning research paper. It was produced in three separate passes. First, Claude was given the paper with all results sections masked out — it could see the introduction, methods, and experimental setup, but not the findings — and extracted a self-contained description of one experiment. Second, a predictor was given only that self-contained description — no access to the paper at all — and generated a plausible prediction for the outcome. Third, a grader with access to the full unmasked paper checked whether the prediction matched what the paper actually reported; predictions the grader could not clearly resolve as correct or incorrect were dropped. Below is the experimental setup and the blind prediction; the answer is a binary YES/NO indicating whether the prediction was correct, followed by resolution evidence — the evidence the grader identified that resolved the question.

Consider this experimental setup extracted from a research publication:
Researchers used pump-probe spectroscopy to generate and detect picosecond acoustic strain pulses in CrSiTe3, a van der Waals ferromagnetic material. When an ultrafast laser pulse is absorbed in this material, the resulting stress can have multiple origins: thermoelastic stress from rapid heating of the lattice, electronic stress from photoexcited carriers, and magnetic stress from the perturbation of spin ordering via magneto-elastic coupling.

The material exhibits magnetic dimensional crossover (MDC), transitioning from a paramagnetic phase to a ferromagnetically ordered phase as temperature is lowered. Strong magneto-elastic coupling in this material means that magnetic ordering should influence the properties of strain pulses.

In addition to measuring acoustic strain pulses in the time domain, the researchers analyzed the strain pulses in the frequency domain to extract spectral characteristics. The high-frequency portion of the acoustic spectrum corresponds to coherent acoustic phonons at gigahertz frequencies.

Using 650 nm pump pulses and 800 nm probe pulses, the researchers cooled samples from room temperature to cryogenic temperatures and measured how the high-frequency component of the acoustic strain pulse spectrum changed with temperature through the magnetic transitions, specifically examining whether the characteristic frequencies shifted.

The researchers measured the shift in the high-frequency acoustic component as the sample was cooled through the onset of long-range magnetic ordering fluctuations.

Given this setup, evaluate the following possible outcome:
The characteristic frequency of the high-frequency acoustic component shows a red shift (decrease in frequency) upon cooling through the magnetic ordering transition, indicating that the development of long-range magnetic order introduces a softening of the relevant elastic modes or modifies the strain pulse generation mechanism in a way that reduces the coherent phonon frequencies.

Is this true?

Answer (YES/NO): YES